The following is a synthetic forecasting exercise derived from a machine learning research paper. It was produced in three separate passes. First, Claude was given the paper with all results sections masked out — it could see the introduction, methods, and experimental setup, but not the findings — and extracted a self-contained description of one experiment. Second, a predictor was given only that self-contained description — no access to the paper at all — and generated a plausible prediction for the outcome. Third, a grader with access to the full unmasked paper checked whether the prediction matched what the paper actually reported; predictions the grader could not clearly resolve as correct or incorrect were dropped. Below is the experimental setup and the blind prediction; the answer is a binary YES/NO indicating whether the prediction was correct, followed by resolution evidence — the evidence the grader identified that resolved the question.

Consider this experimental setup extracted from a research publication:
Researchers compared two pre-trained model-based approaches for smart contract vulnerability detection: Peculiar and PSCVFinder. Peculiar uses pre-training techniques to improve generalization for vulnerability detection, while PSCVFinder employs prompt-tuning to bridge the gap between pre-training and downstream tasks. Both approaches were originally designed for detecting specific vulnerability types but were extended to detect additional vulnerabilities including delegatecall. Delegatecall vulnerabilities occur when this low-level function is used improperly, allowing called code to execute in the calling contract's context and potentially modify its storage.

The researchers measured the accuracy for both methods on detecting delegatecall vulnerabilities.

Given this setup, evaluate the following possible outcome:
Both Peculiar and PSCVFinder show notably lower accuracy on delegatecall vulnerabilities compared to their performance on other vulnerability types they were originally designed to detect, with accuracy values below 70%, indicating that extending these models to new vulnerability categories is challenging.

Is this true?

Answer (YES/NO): NO